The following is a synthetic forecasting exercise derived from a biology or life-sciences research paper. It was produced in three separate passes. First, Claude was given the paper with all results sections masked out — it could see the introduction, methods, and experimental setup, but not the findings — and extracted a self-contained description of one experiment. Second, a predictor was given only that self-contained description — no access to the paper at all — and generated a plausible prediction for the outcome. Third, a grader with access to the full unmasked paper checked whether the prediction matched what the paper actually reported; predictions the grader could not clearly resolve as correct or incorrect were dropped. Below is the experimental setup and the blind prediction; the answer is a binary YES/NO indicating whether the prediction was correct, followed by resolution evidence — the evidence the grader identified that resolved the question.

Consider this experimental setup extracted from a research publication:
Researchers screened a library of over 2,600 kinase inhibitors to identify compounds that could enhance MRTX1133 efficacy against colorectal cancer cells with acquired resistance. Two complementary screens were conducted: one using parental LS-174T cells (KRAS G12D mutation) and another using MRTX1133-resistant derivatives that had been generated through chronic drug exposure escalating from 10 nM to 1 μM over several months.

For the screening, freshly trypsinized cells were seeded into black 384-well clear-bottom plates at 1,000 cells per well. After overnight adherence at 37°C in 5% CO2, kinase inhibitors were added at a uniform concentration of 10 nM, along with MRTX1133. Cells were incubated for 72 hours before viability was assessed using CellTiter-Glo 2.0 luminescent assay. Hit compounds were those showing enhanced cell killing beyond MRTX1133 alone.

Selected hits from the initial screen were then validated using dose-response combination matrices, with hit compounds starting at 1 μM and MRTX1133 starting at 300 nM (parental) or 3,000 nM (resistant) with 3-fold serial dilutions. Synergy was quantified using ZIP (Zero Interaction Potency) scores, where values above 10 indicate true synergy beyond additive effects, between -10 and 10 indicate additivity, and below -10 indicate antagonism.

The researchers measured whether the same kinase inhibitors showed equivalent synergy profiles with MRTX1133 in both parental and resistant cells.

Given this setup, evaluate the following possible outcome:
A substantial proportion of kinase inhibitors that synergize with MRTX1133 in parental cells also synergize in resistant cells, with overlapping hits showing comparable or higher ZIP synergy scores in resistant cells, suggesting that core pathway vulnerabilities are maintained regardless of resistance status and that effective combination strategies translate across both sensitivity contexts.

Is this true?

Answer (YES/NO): YES